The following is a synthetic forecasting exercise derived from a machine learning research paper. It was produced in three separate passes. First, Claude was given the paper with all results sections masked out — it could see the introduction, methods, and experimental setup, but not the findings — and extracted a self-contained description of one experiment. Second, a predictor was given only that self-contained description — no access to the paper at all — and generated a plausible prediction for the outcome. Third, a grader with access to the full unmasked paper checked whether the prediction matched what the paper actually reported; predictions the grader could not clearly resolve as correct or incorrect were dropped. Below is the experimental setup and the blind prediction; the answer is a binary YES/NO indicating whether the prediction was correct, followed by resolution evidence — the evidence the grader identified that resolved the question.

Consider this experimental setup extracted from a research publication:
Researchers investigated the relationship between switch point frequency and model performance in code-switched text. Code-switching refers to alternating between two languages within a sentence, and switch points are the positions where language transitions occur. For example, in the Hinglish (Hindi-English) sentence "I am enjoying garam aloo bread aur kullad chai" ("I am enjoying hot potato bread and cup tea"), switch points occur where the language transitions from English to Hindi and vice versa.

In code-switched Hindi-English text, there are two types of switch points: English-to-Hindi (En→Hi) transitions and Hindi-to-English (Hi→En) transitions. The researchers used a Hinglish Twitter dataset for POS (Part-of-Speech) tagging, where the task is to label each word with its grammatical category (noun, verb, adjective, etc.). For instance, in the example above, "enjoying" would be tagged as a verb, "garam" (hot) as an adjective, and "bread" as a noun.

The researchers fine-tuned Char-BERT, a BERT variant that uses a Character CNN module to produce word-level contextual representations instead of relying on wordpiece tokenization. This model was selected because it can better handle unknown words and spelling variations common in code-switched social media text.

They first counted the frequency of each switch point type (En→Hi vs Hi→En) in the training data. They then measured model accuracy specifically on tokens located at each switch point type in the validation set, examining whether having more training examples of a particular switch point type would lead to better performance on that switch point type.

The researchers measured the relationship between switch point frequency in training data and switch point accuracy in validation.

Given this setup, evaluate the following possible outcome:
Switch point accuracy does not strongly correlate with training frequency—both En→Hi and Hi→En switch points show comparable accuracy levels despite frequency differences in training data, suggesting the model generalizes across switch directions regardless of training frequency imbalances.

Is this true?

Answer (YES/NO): NO